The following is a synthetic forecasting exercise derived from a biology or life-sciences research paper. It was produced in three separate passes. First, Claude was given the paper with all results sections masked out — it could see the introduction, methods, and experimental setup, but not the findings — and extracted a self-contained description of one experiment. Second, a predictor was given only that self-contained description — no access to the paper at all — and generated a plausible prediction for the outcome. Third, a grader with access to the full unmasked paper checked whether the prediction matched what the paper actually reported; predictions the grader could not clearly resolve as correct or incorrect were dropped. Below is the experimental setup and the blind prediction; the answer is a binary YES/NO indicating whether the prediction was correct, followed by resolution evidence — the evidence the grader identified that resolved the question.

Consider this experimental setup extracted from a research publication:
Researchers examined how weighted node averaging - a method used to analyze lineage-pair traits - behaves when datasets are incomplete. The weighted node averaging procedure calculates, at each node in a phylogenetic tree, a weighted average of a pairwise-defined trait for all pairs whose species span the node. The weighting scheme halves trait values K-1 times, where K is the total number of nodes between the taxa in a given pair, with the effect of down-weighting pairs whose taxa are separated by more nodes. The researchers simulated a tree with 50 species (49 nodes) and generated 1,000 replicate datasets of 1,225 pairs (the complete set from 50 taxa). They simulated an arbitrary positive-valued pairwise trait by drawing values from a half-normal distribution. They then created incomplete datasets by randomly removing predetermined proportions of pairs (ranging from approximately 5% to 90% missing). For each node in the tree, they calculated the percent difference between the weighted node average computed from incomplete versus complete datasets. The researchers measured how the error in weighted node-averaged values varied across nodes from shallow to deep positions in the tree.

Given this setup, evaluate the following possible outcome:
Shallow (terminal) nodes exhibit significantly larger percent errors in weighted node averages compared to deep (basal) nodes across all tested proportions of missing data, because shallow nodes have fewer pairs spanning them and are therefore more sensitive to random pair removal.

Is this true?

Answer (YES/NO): NO